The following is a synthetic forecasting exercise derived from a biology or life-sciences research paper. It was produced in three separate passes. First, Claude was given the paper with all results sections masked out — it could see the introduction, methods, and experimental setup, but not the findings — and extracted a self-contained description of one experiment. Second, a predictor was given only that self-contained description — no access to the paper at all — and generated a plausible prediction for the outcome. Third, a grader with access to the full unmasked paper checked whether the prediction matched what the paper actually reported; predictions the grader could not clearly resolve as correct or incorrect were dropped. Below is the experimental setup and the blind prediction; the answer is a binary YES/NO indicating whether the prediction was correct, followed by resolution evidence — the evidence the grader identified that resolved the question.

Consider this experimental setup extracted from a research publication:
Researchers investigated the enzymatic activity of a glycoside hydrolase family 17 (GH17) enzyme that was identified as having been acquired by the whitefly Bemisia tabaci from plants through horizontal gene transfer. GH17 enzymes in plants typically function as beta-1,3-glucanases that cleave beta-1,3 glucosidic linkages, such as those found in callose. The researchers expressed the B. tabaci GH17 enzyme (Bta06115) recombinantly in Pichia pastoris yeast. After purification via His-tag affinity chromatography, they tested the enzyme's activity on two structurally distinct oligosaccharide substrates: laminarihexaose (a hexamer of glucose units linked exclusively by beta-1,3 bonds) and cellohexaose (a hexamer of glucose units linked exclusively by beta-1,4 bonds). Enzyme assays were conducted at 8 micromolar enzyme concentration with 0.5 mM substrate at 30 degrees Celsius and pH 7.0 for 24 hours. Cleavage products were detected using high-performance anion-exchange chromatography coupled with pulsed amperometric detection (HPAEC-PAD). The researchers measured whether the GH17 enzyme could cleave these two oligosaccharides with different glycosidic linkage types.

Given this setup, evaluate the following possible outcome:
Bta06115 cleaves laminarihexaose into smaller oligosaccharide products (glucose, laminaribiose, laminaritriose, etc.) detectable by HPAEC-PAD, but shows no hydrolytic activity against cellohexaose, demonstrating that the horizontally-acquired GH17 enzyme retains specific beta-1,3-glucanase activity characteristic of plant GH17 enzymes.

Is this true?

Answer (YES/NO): NO